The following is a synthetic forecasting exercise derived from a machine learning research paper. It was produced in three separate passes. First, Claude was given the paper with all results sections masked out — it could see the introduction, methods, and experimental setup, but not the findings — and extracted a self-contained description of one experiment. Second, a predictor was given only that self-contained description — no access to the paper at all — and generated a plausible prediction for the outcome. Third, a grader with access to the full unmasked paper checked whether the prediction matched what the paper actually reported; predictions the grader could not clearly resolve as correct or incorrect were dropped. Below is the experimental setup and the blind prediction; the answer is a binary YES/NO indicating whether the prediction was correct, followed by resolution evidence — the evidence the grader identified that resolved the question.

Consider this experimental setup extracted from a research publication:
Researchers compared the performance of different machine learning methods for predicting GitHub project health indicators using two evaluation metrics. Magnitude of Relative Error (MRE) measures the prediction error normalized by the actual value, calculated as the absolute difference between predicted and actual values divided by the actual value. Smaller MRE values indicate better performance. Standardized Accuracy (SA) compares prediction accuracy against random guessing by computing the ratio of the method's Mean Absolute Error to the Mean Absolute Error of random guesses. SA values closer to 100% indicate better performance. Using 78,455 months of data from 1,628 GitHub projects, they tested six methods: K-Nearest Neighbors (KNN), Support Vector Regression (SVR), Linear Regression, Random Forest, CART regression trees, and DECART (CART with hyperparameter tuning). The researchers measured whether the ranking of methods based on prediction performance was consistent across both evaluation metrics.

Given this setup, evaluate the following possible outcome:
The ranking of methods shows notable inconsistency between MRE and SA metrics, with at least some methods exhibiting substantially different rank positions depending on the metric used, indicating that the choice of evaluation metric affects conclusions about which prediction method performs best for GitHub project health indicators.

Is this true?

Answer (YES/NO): YES